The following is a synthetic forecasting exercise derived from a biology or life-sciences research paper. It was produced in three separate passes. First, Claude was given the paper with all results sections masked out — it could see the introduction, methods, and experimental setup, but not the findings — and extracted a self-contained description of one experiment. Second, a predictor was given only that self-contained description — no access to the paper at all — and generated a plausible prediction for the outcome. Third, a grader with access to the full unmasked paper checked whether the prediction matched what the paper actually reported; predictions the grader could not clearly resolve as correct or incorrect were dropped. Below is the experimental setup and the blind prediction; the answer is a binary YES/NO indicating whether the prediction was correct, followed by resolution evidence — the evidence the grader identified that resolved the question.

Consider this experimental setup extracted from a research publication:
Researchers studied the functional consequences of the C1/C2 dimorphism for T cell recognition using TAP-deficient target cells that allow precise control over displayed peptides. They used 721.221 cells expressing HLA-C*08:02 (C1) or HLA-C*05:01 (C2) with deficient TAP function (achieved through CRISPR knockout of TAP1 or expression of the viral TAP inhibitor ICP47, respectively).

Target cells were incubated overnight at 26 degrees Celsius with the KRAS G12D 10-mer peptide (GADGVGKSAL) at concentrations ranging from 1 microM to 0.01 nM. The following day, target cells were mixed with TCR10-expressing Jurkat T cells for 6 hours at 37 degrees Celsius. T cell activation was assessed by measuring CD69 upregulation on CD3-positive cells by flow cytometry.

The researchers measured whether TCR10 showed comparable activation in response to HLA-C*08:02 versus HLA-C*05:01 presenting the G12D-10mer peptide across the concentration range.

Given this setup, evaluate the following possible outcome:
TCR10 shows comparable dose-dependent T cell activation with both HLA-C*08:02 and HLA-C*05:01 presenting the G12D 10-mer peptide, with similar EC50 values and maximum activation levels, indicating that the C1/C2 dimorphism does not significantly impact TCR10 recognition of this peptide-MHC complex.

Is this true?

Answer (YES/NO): NO